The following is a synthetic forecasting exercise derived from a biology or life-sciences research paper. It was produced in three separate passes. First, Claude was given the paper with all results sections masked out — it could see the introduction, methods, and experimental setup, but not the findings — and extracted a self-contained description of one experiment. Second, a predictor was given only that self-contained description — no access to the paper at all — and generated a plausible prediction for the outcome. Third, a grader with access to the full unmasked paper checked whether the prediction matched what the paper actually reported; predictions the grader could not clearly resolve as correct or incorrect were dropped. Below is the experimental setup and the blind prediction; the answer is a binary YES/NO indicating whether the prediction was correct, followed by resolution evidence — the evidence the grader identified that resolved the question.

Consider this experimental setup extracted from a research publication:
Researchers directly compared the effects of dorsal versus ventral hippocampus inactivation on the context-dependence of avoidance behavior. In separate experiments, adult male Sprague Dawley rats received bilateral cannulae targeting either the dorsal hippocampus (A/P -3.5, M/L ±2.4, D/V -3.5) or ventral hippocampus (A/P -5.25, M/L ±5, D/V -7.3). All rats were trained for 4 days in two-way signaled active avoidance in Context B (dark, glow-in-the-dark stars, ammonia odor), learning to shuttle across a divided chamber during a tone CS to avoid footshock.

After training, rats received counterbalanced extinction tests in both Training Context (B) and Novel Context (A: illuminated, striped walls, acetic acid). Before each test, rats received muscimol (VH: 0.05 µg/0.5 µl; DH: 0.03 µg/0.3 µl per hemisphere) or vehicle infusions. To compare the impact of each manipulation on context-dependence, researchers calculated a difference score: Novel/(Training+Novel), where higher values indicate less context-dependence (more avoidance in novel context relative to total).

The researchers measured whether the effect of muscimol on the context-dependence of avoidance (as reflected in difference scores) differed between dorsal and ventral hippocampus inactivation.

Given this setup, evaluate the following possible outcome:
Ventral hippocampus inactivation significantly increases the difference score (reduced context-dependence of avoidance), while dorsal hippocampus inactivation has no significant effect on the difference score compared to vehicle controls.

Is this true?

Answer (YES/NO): YES